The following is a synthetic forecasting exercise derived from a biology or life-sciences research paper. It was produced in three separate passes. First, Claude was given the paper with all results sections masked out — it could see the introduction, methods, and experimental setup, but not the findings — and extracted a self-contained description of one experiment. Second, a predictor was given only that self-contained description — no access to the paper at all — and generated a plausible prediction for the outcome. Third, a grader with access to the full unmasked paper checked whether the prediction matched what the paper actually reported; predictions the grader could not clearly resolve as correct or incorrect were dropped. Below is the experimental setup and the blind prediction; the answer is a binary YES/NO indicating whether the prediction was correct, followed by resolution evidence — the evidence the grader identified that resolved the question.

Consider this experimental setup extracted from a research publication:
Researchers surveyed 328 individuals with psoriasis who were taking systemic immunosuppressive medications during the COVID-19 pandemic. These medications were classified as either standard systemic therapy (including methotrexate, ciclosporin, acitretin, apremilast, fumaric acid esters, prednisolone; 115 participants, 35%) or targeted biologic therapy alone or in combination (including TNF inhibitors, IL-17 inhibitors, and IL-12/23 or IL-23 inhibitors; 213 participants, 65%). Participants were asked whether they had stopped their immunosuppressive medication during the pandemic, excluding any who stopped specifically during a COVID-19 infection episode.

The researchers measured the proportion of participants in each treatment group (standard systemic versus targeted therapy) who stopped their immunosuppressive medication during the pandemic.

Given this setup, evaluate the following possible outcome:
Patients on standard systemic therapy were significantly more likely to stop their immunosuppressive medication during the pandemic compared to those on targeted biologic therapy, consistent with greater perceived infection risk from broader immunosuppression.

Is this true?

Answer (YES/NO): NO